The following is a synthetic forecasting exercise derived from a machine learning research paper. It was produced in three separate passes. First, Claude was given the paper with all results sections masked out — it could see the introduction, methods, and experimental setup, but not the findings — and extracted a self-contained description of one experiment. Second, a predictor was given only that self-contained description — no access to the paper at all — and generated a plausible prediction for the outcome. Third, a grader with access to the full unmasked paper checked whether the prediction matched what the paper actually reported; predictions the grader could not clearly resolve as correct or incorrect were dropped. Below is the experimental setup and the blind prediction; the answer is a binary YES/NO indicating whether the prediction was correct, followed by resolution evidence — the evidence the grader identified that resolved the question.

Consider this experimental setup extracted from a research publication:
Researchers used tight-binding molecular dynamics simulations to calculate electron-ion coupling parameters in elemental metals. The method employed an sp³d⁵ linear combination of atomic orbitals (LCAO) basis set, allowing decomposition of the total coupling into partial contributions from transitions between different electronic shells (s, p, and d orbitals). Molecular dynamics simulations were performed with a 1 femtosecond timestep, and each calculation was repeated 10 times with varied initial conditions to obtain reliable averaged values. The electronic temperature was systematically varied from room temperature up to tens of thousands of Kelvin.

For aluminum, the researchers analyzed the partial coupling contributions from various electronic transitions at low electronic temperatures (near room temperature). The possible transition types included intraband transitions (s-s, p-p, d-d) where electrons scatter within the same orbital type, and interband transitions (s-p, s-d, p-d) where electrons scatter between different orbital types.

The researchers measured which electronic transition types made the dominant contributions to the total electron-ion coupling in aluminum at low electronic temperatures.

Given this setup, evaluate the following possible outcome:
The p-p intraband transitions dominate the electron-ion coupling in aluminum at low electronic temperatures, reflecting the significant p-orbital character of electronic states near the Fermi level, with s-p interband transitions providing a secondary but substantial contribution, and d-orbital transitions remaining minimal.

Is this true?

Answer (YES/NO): NO